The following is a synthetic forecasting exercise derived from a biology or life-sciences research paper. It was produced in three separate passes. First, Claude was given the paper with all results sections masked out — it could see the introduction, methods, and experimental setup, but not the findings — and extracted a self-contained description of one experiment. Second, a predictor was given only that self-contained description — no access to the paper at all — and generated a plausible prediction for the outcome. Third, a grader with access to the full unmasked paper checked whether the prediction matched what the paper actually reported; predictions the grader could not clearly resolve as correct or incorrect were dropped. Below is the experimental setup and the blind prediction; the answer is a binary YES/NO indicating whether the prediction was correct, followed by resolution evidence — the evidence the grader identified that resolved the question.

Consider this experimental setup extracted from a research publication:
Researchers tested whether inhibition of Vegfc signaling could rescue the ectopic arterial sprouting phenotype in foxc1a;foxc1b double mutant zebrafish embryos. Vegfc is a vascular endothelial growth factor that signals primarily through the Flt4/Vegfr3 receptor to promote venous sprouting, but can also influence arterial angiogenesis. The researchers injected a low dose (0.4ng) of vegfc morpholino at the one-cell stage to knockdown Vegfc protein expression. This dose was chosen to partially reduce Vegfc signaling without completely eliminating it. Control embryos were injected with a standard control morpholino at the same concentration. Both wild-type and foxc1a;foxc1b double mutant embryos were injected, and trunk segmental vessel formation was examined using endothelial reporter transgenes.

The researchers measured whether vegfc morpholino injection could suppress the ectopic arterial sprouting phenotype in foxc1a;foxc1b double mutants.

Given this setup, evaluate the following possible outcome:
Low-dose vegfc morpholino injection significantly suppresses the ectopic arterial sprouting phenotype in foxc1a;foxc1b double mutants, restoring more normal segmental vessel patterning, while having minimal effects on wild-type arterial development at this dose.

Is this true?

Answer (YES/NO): YES